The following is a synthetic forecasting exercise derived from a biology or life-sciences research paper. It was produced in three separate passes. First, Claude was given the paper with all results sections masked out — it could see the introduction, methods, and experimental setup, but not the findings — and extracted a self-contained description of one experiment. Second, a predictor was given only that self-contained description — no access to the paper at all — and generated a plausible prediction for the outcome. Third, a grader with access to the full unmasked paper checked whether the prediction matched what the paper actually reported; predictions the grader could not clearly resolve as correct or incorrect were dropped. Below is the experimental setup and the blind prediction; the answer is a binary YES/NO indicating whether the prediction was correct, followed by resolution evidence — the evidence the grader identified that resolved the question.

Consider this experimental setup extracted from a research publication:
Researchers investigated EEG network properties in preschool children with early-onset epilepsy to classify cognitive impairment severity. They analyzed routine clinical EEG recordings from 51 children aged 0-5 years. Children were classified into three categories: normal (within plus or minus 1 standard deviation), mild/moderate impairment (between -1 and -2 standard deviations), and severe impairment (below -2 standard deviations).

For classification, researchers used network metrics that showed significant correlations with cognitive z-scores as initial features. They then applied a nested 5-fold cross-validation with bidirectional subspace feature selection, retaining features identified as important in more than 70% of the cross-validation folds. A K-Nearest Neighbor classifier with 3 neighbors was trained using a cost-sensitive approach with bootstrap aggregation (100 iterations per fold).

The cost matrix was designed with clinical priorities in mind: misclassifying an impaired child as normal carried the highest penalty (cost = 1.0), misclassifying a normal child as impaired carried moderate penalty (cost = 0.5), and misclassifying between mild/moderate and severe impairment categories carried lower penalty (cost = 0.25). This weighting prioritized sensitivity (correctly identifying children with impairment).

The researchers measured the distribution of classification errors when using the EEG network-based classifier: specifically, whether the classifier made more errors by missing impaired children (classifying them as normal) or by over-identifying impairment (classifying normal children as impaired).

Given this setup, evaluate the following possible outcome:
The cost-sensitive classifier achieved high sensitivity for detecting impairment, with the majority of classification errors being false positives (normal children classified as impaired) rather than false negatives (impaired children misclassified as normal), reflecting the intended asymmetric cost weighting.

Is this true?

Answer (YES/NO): YES